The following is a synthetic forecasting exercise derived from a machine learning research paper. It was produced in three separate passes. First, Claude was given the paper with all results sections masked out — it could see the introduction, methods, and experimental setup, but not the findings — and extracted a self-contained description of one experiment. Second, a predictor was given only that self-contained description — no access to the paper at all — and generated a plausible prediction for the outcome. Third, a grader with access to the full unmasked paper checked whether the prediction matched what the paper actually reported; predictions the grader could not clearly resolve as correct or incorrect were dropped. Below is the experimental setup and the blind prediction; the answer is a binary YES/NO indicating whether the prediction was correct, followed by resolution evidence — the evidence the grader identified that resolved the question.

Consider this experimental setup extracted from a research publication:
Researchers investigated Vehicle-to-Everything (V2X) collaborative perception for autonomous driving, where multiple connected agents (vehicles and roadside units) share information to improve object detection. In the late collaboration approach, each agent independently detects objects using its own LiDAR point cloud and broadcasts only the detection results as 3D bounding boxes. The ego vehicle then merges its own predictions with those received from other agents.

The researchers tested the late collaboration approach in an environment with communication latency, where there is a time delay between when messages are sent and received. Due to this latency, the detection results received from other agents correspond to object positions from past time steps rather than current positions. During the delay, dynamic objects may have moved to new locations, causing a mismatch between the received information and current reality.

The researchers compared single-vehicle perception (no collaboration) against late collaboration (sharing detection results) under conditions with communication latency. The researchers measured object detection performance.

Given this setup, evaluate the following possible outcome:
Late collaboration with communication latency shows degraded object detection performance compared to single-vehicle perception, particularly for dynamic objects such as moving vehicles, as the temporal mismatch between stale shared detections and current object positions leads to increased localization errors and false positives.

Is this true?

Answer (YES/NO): NO